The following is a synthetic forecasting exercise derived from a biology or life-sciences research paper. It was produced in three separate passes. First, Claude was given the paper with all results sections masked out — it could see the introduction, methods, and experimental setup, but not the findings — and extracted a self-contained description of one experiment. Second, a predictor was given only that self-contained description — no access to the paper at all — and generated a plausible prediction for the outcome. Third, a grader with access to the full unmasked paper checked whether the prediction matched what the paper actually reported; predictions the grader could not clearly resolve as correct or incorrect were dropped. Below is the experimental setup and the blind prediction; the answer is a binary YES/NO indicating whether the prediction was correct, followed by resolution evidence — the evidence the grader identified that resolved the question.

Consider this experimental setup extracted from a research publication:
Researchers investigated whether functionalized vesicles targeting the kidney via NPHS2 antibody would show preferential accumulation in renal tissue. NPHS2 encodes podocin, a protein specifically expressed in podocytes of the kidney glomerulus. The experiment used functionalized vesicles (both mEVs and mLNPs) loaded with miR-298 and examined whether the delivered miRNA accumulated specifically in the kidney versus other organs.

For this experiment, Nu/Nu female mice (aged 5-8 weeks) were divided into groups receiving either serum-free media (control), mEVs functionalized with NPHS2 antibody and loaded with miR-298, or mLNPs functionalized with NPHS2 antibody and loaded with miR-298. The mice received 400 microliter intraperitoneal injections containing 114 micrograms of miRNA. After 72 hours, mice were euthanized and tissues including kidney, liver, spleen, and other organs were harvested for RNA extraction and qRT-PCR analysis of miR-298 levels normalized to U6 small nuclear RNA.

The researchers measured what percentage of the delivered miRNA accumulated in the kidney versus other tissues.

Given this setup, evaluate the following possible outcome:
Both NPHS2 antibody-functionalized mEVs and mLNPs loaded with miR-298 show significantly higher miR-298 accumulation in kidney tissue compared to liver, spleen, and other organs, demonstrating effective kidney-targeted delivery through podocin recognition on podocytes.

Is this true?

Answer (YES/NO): NO